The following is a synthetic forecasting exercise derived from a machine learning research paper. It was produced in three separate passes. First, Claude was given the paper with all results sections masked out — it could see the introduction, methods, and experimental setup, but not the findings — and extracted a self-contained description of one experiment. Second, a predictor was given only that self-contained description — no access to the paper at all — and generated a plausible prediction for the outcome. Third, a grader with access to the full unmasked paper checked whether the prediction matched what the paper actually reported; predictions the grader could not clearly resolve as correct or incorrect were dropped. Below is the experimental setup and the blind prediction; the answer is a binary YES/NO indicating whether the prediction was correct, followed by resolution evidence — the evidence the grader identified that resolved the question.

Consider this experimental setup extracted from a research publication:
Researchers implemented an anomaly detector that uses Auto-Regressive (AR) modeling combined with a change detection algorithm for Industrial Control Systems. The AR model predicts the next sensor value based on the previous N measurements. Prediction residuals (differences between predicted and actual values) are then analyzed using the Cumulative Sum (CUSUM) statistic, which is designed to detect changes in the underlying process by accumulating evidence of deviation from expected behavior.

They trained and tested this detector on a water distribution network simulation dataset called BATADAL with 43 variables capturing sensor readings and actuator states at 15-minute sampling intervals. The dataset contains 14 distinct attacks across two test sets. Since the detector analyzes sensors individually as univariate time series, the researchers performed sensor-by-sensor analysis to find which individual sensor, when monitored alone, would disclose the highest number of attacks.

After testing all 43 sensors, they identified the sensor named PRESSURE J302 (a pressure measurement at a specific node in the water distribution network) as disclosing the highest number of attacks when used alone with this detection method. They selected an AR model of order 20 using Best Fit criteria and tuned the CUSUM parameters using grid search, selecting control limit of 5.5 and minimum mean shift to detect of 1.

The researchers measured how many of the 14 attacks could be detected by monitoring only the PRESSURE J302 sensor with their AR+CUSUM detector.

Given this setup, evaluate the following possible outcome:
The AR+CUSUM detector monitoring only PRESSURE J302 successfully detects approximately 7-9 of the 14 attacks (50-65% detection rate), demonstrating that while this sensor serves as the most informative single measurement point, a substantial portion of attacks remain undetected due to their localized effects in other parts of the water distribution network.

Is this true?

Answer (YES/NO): YES